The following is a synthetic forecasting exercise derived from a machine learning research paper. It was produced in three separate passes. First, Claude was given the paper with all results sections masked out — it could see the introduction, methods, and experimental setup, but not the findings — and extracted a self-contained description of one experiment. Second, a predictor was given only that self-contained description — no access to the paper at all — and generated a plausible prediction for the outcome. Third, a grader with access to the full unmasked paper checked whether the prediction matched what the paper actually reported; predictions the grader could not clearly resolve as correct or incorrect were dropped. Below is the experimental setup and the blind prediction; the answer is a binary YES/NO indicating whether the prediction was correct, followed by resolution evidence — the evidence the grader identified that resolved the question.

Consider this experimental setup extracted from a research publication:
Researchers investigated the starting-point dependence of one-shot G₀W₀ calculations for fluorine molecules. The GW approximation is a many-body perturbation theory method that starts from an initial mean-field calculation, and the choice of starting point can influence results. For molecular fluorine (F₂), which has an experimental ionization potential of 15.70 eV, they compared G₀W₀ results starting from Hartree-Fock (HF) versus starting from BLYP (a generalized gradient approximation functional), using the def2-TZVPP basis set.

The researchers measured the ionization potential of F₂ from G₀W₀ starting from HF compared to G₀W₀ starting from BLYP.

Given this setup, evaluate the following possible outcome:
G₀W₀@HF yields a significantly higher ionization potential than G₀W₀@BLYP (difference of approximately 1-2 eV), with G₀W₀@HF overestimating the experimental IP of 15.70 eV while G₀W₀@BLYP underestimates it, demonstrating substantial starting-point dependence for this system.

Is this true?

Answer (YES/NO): YES